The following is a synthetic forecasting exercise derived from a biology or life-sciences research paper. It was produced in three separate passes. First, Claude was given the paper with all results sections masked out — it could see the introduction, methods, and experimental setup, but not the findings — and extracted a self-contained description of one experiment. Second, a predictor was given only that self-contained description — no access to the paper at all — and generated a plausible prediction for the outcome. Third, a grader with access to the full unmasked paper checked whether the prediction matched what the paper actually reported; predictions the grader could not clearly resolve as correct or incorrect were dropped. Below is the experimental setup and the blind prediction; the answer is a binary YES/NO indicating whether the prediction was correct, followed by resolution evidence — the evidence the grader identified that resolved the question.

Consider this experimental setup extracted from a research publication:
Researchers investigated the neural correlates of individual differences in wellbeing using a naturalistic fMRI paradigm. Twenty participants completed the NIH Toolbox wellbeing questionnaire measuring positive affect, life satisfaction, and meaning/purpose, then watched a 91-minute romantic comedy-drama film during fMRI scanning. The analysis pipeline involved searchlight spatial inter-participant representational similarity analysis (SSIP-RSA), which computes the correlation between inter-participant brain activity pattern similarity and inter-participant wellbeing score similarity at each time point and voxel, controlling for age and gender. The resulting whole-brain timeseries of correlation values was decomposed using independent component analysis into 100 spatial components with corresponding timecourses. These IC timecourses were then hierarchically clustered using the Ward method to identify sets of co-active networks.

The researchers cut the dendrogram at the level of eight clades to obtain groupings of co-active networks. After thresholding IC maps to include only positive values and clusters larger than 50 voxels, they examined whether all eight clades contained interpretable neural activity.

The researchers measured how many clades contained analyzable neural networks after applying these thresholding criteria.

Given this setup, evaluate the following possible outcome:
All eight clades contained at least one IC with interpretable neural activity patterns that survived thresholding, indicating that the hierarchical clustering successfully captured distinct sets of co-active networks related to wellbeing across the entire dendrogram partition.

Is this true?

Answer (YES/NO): NO